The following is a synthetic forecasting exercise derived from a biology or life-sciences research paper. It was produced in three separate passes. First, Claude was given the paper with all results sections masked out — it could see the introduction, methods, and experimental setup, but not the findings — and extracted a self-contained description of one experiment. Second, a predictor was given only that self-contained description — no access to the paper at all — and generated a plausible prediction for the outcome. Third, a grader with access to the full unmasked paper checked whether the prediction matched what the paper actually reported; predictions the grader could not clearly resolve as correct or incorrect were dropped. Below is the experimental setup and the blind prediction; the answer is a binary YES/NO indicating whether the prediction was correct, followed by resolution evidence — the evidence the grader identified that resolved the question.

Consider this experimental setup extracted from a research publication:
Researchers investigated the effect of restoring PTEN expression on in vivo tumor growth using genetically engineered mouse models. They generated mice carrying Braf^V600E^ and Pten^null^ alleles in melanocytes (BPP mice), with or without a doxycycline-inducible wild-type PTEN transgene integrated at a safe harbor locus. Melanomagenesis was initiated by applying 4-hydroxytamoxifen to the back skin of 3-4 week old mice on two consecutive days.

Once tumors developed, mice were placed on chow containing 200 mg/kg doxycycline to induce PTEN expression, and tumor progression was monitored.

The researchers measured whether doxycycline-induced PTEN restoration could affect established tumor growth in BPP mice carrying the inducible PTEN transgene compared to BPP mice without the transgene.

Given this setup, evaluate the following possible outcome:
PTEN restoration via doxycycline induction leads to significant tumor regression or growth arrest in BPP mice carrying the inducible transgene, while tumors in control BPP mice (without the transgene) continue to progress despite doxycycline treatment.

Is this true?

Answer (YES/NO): NO